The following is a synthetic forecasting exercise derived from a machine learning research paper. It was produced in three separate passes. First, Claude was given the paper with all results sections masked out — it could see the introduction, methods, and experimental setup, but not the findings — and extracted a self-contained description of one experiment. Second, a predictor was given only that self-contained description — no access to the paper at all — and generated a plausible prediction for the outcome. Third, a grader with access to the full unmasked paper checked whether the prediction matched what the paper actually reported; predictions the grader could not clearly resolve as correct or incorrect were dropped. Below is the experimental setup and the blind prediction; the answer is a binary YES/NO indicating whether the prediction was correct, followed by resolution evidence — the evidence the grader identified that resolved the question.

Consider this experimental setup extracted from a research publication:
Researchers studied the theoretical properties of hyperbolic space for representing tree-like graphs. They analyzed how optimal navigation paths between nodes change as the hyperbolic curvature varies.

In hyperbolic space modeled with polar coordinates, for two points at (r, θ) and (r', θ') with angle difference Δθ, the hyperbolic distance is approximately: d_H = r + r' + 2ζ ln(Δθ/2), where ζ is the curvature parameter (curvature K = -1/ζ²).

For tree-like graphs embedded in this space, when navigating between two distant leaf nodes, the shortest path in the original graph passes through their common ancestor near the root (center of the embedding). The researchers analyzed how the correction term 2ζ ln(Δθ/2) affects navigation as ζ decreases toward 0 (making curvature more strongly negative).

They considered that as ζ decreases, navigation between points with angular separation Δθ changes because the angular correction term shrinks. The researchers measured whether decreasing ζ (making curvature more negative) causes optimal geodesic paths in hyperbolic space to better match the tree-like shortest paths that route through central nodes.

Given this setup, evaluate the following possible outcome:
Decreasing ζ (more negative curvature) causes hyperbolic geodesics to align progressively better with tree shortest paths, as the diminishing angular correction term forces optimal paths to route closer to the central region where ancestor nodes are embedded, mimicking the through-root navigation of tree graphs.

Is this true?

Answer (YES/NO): YES